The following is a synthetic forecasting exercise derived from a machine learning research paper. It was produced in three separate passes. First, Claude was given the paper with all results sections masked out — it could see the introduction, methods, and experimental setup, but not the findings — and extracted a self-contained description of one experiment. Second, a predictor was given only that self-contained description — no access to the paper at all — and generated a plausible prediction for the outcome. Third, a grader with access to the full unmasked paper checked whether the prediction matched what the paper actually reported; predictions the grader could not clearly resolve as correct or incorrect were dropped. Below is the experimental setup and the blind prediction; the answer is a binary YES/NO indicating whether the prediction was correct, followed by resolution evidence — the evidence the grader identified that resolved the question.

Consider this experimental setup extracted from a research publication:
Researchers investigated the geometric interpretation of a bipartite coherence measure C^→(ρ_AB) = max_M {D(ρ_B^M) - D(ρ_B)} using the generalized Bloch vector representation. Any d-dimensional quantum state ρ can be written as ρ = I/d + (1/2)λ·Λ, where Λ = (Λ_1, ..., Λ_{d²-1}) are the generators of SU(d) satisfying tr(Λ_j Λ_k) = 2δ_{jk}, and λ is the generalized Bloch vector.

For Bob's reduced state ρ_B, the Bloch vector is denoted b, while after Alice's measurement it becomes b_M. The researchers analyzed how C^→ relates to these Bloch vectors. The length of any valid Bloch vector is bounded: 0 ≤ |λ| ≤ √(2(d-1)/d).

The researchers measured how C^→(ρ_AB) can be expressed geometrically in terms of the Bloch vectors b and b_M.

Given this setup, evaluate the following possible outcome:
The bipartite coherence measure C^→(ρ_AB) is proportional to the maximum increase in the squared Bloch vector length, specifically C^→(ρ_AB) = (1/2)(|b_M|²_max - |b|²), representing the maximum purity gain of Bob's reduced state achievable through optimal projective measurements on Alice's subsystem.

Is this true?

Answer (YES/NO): NO